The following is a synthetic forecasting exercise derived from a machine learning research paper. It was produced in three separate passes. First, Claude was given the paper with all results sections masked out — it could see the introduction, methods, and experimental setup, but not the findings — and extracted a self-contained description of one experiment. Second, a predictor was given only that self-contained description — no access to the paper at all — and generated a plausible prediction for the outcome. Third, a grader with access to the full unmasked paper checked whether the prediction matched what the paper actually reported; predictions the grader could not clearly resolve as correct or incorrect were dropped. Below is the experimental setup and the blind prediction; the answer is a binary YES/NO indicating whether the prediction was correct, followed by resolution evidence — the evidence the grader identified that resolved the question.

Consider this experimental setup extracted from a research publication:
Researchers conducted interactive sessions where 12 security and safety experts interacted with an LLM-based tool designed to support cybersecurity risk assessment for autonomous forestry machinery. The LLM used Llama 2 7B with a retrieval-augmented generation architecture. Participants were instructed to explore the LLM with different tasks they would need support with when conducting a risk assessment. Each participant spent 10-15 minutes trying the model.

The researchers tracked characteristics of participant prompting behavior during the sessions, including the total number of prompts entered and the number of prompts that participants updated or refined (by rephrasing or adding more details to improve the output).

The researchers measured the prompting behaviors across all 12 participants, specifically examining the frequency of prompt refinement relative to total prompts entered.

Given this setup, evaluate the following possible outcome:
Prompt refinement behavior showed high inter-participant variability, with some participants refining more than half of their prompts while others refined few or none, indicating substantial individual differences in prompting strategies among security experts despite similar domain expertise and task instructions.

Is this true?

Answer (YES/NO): YES